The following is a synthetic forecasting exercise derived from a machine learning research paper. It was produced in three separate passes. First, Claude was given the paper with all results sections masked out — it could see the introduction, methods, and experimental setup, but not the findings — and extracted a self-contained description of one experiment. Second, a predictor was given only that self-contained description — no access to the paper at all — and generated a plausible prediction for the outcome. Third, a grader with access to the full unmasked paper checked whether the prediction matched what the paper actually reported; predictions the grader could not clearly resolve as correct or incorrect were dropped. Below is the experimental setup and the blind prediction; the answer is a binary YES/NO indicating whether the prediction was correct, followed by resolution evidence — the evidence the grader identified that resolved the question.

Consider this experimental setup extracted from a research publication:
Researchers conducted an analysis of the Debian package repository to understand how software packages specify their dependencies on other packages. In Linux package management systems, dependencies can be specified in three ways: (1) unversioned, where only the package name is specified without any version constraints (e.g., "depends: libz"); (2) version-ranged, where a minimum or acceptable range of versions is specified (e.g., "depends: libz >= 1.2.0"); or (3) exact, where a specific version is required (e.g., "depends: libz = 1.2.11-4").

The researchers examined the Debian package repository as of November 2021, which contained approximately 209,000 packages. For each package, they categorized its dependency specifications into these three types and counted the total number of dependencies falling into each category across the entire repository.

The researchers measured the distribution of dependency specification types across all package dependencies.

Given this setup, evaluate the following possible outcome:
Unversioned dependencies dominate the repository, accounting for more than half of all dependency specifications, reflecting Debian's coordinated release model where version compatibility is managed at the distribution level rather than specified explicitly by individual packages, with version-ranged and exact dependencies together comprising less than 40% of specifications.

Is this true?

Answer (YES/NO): YES